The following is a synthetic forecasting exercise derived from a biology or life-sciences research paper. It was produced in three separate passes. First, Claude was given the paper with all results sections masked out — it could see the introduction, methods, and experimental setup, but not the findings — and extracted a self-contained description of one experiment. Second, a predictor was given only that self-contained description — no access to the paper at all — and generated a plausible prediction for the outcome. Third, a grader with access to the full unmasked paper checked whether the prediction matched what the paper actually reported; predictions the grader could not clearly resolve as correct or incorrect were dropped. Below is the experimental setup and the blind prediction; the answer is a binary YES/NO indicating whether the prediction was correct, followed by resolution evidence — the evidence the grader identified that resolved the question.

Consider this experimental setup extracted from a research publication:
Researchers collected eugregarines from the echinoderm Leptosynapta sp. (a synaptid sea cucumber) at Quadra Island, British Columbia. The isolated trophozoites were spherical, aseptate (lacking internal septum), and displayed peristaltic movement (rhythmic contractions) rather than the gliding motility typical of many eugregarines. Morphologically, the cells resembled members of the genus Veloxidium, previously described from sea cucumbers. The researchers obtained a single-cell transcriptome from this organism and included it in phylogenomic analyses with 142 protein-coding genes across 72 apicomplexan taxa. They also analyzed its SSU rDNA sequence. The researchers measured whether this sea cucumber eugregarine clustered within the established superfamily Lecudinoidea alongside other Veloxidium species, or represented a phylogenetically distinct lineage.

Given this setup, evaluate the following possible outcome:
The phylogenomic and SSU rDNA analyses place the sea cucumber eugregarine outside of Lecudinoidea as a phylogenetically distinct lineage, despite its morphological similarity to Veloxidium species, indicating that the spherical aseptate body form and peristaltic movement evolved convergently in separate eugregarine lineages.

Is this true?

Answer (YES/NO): NO